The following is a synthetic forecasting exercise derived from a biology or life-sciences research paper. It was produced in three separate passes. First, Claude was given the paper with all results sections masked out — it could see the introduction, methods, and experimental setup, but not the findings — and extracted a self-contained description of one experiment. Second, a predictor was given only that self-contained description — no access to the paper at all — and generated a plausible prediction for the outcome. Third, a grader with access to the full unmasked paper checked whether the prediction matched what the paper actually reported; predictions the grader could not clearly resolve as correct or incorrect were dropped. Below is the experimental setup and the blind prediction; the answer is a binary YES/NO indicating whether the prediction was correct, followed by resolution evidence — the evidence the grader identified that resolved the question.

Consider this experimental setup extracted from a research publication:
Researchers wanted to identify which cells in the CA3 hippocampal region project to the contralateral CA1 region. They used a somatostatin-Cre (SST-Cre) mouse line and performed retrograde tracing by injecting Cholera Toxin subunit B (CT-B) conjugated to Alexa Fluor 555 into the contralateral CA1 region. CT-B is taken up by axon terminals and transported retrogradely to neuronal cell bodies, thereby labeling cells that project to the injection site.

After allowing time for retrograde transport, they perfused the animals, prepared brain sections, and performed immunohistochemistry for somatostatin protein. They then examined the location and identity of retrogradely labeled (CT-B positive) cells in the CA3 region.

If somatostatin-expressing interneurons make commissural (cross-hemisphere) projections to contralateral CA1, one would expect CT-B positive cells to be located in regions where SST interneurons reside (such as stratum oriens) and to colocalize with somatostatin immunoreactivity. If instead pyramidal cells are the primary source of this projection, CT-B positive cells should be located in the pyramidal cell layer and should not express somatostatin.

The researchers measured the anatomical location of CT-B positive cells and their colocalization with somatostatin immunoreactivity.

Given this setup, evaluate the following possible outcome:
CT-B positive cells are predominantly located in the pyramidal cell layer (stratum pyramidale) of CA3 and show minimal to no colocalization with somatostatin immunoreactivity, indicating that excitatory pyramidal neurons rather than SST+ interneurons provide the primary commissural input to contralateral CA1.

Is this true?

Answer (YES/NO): YES